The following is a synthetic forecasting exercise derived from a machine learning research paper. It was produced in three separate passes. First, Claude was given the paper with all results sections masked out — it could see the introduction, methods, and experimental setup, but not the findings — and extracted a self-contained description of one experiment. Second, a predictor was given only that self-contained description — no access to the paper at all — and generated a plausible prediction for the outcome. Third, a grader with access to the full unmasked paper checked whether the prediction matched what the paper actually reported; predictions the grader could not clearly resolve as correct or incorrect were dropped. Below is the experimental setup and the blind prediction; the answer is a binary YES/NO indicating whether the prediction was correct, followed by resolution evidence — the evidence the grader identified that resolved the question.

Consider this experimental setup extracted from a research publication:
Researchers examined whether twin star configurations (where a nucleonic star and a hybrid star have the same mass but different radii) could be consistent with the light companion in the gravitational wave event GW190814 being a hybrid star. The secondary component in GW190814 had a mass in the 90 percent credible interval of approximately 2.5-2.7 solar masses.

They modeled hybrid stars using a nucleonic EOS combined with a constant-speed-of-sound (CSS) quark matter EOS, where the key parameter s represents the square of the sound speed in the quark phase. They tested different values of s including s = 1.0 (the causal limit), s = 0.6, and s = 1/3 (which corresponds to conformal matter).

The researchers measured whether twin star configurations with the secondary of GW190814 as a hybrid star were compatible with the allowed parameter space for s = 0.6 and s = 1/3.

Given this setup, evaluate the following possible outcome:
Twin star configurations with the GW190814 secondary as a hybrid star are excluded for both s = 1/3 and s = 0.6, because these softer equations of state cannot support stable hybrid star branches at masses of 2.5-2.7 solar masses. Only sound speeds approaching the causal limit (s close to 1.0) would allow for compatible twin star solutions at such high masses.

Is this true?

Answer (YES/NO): NO